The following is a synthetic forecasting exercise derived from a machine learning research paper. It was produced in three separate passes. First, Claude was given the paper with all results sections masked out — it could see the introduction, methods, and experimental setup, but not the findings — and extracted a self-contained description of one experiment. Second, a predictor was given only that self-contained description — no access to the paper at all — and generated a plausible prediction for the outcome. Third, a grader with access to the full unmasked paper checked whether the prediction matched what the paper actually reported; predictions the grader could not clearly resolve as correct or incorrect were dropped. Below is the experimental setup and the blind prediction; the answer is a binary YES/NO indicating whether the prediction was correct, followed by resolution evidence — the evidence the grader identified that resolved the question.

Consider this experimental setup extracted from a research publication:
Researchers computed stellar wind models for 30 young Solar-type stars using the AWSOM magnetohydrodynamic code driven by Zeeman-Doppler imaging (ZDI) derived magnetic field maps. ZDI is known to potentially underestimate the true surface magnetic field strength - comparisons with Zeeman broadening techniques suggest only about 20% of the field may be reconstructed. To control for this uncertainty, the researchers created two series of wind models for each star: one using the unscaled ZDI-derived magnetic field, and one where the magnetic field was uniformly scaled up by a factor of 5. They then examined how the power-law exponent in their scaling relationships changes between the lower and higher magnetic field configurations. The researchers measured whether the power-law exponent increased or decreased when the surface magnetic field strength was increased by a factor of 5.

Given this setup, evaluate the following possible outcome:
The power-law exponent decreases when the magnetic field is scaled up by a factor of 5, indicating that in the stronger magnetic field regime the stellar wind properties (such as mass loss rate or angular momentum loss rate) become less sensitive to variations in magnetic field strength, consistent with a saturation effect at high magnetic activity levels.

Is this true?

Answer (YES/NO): YES